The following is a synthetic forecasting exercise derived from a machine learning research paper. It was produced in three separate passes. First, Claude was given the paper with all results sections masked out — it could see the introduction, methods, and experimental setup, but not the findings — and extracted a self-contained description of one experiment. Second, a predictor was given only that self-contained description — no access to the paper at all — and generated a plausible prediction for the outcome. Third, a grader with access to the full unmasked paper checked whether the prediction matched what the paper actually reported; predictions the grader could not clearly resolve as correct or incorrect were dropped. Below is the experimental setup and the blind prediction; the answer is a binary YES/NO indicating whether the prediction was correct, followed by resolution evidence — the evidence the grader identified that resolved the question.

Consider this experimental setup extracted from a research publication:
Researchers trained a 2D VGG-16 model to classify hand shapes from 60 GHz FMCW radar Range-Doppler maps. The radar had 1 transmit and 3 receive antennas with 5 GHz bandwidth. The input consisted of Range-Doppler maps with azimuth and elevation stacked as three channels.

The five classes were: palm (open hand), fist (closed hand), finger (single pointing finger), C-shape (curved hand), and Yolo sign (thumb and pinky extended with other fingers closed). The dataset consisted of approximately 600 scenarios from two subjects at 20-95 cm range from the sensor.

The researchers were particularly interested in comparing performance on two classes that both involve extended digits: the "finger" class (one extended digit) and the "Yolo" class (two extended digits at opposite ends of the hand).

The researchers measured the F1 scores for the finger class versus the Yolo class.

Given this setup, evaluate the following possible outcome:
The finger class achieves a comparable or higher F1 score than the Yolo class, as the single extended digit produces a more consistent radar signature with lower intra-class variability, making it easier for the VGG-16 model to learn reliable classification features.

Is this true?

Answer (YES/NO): YES